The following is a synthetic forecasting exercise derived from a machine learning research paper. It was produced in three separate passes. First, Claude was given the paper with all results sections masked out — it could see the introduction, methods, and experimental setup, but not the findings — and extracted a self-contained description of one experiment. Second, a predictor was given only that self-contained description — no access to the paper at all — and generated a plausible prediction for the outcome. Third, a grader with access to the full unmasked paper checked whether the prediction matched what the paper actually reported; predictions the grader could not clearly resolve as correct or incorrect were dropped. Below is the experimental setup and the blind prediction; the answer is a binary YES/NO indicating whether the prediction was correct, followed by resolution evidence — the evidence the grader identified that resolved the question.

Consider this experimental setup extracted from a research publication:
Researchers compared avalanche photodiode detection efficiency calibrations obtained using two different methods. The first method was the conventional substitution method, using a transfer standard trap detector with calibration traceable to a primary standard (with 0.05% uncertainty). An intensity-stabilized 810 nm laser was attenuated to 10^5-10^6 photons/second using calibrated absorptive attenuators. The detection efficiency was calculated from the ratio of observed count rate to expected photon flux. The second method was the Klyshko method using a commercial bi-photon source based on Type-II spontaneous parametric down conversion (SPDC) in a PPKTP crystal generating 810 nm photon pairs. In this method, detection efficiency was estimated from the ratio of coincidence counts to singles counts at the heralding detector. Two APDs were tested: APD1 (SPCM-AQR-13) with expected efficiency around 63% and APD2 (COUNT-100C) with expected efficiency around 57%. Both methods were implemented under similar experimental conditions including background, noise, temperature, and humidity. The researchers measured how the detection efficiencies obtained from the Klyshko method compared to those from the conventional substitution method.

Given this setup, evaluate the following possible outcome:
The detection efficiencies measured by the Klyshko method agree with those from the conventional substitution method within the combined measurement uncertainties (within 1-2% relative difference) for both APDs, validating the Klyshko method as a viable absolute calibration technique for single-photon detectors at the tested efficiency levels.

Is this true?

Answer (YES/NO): NO